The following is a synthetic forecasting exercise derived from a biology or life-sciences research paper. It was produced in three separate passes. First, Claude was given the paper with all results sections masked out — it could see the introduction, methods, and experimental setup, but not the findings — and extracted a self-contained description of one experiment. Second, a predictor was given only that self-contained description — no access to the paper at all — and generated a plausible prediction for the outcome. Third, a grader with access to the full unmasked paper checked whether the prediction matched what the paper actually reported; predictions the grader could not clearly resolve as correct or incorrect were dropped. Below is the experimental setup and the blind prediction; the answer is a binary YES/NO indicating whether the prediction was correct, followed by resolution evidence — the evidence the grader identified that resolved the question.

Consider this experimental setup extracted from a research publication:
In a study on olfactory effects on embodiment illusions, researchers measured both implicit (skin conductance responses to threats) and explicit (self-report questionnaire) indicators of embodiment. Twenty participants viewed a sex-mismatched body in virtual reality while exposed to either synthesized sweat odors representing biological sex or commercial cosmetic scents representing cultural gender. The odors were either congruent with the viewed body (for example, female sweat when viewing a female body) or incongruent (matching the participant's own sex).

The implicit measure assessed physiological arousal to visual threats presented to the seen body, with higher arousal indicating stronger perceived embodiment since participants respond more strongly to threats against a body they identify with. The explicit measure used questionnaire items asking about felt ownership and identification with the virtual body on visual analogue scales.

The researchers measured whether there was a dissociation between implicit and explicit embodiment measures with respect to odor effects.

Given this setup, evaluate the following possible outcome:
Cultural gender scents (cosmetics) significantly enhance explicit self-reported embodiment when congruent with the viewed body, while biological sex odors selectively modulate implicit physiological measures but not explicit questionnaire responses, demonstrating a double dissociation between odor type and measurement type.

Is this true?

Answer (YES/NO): NO